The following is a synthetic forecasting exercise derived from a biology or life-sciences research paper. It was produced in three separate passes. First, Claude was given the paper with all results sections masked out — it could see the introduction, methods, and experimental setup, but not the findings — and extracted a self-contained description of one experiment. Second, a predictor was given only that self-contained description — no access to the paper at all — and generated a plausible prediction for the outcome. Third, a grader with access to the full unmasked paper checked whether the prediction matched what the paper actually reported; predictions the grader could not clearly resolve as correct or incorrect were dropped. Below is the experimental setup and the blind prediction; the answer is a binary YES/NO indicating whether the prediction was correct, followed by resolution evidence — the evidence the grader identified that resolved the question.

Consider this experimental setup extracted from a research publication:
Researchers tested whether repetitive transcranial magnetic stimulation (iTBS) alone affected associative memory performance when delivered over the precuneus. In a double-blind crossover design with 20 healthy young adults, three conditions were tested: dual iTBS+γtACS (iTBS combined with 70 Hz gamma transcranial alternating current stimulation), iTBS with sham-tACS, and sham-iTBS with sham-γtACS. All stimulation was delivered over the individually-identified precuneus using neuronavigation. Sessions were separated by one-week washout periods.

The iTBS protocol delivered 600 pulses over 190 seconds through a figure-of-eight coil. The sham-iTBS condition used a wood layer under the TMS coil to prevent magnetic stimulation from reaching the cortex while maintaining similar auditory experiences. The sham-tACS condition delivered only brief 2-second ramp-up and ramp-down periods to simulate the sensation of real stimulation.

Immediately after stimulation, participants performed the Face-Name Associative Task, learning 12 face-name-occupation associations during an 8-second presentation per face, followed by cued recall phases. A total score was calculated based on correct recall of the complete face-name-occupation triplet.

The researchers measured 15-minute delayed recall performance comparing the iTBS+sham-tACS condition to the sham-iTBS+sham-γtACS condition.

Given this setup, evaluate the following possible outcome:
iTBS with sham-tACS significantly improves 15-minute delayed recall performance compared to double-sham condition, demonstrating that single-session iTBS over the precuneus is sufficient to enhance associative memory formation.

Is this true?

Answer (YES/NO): NO